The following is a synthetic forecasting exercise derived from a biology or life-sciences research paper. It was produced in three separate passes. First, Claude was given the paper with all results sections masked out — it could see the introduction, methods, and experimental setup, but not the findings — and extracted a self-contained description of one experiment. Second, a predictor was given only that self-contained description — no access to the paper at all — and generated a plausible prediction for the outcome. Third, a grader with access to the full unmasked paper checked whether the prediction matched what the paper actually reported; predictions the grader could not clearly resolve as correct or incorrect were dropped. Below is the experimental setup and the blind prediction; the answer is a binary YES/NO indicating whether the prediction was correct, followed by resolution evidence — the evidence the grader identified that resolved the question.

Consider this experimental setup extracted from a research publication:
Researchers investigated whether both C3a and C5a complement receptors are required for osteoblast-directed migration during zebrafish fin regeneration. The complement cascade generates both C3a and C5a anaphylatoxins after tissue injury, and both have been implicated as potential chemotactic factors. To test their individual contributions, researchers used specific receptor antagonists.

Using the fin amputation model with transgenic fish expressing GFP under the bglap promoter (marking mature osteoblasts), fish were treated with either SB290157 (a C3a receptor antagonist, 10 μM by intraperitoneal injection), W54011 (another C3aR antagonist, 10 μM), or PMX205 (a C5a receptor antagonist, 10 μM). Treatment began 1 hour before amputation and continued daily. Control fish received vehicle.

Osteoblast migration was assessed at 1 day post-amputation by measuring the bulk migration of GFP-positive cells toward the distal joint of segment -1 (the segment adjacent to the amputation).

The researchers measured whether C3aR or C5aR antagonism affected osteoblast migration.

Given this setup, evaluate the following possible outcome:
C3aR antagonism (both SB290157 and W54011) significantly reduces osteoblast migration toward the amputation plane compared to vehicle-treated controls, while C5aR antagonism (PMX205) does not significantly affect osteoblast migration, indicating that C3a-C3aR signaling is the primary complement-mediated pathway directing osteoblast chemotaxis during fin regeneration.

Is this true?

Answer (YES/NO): NO